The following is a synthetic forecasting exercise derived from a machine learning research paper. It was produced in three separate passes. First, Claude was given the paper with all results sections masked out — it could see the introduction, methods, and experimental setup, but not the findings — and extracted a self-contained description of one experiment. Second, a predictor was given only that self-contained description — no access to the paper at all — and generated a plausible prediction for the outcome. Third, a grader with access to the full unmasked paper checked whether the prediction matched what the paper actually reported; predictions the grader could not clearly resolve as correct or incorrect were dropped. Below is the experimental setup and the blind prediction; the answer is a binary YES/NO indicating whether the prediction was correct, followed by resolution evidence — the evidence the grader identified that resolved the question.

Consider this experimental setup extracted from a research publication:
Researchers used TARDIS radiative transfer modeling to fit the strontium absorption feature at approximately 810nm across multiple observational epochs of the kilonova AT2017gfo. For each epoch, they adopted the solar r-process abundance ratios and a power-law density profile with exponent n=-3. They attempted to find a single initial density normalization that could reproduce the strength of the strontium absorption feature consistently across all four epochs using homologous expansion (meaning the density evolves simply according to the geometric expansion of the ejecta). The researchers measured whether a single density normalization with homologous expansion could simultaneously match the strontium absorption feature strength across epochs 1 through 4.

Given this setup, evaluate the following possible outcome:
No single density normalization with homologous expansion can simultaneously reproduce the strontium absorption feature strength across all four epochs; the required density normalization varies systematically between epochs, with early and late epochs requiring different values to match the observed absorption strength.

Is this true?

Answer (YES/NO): YES